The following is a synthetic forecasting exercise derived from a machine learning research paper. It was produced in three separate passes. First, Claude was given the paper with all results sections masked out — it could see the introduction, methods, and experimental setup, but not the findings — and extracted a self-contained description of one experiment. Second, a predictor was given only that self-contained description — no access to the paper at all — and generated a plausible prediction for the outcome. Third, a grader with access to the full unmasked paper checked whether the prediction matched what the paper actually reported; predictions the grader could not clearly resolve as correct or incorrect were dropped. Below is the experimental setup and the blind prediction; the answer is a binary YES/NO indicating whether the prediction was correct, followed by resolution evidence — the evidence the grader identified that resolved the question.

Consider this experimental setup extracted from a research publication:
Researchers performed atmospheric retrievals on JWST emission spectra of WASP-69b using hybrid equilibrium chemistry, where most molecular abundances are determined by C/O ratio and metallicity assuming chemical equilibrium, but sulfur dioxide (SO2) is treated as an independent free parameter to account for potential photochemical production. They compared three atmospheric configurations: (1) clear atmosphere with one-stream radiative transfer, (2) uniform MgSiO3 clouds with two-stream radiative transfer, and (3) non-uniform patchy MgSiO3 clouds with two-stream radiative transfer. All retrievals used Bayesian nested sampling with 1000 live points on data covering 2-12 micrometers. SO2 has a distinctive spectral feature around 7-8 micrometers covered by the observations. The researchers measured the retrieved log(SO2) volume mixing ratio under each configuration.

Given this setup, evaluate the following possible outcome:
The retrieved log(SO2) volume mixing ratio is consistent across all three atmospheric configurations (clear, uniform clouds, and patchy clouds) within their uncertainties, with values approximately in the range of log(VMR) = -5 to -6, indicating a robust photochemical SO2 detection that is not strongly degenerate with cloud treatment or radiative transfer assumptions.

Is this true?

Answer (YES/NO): NO